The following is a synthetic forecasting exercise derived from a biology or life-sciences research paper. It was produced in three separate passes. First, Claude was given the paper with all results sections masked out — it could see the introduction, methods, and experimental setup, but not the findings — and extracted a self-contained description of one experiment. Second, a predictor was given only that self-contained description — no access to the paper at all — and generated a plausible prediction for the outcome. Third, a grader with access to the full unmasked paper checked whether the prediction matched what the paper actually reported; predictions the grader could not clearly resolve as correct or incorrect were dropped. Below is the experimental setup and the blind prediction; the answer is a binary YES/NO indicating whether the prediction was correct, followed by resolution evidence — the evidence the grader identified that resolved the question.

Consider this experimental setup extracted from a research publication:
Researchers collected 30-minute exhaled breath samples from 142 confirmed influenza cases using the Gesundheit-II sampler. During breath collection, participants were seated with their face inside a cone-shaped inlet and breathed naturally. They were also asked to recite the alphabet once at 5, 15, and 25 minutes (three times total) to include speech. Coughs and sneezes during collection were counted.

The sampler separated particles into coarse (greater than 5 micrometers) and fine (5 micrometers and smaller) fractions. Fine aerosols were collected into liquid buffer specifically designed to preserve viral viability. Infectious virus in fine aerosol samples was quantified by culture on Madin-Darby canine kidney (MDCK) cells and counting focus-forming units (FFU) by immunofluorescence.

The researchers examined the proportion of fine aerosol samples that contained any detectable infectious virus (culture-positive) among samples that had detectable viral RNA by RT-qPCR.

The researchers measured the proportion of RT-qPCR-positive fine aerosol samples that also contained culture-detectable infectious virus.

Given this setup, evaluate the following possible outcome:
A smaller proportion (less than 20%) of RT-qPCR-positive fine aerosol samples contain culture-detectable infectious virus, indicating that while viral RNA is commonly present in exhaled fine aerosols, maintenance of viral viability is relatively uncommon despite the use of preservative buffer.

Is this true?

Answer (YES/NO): NO